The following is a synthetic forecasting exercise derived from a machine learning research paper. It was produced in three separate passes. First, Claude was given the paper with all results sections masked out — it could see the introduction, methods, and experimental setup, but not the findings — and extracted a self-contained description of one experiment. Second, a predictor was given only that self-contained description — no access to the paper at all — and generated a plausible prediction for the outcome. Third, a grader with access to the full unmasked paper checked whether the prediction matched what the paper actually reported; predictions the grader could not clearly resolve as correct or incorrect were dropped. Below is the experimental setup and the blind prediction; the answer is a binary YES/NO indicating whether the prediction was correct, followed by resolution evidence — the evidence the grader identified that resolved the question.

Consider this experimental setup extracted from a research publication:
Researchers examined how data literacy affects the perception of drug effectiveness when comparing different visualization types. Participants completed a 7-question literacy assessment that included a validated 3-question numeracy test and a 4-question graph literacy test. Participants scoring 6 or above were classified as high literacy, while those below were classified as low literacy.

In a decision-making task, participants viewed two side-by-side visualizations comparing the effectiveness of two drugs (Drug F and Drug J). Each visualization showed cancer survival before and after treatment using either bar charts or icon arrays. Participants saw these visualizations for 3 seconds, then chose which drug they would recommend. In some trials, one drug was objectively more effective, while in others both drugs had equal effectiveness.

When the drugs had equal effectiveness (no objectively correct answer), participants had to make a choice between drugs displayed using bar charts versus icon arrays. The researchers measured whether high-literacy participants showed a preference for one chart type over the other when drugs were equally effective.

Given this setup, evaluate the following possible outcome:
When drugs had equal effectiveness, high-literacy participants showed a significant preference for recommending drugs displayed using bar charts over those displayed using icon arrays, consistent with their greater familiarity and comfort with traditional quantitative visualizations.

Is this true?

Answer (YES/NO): YES